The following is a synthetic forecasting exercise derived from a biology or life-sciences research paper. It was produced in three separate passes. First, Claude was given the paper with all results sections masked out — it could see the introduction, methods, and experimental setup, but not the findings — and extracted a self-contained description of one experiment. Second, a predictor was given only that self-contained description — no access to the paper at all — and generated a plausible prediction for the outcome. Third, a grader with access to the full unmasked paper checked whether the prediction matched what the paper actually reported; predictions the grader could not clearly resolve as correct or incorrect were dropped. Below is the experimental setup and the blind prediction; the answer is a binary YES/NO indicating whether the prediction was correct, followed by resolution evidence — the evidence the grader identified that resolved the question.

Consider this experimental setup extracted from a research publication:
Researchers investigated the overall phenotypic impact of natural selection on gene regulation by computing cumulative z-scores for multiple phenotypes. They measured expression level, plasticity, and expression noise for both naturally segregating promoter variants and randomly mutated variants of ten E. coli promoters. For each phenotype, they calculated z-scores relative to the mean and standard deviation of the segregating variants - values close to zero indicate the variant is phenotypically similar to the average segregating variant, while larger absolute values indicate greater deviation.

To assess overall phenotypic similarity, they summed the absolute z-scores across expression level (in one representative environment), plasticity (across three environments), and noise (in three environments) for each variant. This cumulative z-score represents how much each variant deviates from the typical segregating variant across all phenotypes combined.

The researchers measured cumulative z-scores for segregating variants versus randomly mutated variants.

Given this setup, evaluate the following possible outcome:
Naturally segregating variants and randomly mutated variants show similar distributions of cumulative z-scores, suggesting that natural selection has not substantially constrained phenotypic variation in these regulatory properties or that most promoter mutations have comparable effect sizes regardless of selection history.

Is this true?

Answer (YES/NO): NO